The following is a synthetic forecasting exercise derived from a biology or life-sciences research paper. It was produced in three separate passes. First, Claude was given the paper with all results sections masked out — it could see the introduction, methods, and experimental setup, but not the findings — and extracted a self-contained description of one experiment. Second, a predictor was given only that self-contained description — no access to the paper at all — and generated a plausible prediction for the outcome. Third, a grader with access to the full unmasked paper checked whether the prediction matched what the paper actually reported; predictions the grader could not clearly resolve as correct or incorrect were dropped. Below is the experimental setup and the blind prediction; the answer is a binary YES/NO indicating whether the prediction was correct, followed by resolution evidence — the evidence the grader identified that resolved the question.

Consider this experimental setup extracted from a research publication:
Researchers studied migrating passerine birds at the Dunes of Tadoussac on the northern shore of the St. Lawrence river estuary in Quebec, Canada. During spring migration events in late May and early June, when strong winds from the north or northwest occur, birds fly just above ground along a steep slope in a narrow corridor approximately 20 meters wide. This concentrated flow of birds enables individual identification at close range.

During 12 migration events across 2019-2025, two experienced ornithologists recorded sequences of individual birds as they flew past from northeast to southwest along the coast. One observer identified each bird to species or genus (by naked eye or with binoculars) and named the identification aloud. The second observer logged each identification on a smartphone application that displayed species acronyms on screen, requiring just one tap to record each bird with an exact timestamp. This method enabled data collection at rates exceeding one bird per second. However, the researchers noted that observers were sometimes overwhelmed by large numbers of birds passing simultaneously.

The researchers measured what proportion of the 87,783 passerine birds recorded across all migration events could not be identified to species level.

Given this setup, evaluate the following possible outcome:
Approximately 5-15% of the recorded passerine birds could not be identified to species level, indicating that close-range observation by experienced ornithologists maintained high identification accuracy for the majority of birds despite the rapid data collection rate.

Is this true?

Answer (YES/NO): YES